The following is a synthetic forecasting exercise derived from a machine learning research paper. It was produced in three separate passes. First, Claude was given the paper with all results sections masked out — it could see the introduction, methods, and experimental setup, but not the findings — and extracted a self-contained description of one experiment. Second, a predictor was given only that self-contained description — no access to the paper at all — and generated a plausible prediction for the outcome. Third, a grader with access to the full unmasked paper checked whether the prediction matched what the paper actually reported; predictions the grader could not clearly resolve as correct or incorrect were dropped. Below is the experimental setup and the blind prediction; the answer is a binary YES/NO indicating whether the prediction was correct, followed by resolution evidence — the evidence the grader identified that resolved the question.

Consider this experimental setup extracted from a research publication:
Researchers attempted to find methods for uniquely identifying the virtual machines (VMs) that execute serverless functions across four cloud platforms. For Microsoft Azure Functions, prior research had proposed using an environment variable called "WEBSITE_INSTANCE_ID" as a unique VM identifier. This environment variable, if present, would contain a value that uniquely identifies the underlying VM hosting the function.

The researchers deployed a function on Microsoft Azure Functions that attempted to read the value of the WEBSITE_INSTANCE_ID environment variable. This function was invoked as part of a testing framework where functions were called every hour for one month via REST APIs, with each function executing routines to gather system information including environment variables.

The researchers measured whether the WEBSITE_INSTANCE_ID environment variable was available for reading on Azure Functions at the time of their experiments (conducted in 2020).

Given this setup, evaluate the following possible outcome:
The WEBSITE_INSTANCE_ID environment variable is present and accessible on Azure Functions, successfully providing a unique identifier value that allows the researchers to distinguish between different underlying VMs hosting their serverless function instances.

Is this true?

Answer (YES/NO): NO